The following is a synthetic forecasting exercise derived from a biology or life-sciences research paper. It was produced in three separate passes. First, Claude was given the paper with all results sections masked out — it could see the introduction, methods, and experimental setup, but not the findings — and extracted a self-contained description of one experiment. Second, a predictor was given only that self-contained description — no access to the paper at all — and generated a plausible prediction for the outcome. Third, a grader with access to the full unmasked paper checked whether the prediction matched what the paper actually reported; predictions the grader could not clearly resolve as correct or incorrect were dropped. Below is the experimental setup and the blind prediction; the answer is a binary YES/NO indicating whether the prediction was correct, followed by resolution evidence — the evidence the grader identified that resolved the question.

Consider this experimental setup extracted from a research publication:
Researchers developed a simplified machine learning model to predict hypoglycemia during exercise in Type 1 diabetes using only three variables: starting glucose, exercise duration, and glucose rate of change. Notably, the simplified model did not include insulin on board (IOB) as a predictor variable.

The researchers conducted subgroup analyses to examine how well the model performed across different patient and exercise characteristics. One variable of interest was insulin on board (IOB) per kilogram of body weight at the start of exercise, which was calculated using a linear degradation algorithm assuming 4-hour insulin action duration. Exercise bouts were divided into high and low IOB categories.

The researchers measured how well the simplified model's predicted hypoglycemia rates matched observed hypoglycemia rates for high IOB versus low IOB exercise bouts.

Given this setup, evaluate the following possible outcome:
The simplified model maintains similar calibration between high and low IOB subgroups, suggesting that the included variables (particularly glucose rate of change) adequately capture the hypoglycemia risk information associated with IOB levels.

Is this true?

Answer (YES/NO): NO